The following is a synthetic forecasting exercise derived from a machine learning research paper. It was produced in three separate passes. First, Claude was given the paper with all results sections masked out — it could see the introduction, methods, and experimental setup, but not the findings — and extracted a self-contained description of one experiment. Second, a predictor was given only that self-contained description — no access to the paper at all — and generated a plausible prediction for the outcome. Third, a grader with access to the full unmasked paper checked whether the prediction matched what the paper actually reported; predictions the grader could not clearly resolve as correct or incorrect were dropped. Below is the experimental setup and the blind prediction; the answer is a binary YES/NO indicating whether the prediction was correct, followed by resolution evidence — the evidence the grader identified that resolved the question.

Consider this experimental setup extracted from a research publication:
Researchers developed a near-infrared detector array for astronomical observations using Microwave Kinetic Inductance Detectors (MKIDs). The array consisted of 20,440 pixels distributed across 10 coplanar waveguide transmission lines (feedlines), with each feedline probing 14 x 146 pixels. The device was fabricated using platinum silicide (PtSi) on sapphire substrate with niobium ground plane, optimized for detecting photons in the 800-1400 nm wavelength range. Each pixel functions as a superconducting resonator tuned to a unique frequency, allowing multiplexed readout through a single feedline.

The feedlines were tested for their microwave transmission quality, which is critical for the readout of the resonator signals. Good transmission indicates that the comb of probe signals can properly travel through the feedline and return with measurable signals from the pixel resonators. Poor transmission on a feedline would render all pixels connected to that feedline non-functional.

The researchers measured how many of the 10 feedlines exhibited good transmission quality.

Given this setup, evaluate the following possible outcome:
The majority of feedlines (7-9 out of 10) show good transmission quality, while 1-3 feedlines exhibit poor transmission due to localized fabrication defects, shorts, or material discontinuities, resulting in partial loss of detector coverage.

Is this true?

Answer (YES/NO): YES